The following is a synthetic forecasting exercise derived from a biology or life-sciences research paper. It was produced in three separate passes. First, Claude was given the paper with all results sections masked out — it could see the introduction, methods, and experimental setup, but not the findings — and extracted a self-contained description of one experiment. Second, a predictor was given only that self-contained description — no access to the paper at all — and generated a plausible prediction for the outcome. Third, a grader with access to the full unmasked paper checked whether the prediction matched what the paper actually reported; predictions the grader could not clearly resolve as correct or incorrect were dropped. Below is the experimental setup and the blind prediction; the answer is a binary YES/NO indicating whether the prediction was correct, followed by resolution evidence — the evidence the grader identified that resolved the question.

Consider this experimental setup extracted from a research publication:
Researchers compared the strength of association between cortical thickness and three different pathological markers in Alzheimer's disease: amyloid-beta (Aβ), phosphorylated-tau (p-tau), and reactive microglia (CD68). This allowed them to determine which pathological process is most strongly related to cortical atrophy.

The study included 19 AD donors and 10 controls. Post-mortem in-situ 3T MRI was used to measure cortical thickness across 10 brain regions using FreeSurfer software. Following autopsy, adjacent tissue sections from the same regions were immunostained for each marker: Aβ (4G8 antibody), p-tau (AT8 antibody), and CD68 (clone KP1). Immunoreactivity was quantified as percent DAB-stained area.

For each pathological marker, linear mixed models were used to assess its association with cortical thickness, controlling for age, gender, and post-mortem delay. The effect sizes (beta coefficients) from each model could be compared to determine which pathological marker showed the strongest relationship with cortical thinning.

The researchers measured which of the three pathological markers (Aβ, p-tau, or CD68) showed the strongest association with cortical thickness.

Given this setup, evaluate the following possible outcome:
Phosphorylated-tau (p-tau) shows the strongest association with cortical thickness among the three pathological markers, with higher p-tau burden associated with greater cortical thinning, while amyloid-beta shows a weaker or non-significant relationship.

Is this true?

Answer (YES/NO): NO